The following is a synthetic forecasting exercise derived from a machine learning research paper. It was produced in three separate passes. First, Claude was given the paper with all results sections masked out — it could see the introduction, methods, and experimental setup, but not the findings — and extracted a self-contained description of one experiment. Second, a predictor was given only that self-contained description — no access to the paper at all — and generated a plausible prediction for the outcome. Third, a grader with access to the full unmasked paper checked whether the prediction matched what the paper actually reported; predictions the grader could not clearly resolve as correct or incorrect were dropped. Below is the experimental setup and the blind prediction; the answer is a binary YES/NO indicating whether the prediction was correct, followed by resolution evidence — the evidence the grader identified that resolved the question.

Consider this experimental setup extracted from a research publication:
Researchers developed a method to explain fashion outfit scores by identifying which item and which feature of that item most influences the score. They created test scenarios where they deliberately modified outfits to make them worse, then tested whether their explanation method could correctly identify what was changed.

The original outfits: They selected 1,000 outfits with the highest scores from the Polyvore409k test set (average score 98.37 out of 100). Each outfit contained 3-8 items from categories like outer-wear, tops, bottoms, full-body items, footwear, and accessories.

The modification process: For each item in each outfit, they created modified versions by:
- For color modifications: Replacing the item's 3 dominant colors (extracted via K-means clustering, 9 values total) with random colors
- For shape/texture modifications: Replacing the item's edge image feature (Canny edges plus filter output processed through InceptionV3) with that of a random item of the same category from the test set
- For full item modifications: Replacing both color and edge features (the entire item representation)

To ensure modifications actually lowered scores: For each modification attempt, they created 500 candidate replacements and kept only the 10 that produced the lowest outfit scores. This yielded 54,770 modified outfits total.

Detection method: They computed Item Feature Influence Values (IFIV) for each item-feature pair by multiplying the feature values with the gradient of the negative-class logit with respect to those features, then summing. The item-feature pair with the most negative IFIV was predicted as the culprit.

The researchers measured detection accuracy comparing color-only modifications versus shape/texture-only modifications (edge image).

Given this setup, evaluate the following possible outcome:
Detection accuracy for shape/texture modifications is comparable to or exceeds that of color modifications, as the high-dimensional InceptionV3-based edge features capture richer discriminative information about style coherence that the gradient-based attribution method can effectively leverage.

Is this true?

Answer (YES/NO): YES